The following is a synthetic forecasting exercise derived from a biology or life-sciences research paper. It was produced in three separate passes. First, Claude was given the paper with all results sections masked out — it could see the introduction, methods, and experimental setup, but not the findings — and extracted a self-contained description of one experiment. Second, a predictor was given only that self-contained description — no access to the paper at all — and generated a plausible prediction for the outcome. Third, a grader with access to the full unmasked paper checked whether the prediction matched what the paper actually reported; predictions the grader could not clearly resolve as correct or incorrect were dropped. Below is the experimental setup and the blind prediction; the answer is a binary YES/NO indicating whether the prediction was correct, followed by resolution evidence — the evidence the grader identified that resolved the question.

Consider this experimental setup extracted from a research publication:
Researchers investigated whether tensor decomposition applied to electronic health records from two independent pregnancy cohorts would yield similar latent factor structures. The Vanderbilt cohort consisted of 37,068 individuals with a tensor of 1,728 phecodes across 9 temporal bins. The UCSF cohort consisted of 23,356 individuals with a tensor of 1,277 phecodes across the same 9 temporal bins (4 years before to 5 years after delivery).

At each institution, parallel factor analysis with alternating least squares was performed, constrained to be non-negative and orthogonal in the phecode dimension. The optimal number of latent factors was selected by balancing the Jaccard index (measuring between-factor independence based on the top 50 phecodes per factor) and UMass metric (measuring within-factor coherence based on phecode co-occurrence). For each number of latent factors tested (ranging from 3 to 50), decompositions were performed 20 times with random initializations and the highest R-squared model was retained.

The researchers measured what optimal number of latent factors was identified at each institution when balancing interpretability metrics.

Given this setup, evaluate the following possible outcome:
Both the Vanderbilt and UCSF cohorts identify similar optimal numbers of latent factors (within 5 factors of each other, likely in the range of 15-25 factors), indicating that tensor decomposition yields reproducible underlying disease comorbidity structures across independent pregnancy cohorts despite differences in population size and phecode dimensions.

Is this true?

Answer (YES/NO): NO